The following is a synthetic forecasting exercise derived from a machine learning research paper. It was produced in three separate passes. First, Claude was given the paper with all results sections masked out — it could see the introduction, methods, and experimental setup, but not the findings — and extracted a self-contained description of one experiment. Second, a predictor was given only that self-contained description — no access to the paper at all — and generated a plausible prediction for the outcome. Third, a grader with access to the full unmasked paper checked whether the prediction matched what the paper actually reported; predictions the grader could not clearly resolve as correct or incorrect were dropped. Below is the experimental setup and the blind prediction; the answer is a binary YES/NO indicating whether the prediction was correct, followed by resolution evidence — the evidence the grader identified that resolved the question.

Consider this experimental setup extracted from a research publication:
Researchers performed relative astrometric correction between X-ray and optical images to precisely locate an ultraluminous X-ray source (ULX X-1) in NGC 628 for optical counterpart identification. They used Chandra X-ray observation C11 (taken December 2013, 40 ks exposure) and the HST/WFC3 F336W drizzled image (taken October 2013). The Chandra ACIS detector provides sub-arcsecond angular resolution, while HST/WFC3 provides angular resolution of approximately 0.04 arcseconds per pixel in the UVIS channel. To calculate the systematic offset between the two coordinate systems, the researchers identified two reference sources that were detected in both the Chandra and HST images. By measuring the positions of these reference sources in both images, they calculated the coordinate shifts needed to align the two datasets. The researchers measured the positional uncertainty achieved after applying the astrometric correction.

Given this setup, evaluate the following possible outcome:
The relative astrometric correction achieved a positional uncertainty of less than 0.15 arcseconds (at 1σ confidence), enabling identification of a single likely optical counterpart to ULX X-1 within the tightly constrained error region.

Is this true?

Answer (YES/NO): NO